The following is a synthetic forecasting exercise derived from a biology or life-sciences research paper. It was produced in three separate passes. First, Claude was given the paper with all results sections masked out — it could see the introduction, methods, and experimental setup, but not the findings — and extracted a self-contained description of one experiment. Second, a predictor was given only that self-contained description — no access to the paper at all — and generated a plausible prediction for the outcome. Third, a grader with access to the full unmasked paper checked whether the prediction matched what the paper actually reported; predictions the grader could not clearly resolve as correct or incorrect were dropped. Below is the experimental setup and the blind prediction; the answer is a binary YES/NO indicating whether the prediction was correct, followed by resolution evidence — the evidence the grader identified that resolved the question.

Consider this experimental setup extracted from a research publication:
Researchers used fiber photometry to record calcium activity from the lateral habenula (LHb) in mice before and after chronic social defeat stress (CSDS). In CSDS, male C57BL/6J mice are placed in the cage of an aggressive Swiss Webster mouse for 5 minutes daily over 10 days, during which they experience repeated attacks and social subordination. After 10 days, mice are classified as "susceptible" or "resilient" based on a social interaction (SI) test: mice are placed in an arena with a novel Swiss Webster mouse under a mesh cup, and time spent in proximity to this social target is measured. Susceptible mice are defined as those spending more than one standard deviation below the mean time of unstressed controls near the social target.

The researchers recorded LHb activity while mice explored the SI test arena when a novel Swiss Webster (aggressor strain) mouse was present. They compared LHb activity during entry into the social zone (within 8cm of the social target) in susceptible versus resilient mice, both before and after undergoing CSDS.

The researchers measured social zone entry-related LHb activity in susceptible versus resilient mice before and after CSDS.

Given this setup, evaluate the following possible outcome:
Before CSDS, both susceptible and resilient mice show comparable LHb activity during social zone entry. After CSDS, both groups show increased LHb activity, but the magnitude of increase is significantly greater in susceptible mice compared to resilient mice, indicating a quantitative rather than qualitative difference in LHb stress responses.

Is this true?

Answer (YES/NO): NO